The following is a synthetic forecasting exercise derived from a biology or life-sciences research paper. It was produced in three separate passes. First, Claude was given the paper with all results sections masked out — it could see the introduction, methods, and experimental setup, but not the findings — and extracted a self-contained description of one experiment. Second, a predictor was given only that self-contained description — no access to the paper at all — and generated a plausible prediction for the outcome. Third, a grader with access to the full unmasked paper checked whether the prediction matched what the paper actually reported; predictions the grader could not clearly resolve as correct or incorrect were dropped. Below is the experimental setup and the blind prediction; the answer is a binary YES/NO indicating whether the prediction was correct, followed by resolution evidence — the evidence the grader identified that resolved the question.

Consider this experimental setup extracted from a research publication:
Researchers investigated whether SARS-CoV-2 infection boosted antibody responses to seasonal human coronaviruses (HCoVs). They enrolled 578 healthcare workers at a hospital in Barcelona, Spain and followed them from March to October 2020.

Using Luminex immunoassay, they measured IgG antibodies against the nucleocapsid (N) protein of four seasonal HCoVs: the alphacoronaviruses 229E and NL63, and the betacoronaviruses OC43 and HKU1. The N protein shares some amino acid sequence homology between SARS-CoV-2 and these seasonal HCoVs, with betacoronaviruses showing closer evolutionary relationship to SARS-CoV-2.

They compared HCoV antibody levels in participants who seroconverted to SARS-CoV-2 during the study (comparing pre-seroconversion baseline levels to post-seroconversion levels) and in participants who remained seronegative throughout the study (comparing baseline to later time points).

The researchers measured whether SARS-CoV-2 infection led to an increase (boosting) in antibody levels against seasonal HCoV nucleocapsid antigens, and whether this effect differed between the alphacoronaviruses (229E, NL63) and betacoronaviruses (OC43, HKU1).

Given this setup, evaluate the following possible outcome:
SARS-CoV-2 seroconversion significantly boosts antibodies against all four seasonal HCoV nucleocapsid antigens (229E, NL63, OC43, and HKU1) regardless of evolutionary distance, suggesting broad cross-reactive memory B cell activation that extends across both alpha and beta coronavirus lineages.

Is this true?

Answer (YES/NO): NO